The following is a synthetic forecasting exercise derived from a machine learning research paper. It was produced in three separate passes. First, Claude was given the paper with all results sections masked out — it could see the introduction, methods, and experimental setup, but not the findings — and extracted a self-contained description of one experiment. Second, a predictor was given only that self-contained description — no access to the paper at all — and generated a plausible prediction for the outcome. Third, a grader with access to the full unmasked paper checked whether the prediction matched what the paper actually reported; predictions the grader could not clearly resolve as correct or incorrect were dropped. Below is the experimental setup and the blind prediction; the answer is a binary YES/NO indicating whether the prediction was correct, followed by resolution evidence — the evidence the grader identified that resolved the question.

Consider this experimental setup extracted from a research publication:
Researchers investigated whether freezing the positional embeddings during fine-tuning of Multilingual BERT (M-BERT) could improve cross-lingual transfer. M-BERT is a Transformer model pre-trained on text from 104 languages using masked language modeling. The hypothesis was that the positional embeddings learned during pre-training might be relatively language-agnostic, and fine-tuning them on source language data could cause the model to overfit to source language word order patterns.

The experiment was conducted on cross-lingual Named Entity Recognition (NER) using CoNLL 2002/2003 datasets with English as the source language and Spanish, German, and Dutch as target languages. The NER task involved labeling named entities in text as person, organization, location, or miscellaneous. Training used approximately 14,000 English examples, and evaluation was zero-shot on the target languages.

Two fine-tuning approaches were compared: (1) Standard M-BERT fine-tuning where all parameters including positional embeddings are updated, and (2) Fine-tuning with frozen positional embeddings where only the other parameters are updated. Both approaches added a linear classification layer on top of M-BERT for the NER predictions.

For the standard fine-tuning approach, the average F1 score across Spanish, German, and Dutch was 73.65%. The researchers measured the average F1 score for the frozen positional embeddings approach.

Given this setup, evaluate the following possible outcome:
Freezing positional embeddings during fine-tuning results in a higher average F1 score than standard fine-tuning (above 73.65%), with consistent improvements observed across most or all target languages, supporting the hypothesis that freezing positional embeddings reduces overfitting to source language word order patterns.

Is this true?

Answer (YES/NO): YES